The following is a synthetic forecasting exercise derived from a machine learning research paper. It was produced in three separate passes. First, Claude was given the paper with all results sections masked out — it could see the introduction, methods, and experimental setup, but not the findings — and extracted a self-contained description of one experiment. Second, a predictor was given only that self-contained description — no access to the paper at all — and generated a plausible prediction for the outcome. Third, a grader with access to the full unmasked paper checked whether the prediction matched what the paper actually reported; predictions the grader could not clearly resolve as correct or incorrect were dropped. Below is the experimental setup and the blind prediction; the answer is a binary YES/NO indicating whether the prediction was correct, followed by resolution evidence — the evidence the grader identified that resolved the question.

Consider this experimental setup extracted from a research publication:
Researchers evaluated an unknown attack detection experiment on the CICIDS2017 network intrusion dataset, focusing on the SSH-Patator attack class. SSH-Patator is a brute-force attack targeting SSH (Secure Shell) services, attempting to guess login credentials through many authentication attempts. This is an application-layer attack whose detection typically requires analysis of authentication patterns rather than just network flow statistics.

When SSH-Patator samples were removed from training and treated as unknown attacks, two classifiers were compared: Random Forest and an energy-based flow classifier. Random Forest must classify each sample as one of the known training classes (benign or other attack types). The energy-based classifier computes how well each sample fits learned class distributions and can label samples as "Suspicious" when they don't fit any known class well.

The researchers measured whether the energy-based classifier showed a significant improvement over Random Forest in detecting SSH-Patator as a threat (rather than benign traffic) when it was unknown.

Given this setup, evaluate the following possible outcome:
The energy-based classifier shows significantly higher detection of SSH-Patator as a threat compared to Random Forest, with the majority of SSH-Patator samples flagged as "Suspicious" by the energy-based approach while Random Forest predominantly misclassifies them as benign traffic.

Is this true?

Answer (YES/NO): NO